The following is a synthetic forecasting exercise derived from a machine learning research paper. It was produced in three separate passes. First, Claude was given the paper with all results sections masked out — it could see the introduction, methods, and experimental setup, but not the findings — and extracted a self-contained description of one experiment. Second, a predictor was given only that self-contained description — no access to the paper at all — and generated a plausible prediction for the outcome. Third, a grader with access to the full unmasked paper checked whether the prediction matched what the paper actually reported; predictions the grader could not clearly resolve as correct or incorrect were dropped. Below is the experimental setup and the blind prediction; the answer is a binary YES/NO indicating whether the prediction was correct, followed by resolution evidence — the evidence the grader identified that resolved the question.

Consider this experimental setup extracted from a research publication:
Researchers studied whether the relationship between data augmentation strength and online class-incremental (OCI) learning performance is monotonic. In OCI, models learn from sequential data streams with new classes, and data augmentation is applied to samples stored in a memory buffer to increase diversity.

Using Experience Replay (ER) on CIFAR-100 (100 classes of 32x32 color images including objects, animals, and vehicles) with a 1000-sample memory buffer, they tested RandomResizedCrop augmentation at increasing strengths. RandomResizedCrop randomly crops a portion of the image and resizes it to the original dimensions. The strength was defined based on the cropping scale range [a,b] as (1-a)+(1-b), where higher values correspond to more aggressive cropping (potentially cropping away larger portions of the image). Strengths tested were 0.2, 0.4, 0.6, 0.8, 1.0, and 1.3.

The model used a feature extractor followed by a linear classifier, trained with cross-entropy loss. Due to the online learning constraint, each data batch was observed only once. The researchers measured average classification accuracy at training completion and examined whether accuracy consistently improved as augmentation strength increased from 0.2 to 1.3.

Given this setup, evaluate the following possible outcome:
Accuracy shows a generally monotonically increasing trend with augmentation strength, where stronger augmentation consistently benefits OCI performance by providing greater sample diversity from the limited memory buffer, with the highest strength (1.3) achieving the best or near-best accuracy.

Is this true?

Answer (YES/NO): NO